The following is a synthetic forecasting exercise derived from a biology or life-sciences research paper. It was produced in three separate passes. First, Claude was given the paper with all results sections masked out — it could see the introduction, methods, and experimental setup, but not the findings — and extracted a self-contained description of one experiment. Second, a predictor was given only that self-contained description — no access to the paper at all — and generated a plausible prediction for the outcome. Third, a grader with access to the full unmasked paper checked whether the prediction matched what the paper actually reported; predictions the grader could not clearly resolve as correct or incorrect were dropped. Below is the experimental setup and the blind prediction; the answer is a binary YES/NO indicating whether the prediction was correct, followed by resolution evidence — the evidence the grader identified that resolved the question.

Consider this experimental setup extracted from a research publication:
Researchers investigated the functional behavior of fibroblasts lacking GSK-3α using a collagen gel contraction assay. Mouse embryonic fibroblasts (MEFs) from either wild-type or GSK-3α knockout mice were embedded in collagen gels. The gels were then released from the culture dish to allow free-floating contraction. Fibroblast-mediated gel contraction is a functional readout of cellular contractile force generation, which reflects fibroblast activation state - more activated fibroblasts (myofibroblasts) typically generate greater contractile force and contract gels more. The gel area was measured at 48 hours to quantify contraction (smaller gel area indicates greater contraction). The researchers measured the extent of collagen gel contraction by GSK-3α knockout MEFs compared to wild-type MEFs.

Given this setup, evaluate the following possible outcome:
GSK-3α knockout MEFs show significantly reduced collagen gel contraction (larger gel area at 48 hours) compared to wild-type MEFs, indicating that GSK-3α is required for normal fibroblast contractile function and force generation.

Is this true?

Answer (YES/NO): YES